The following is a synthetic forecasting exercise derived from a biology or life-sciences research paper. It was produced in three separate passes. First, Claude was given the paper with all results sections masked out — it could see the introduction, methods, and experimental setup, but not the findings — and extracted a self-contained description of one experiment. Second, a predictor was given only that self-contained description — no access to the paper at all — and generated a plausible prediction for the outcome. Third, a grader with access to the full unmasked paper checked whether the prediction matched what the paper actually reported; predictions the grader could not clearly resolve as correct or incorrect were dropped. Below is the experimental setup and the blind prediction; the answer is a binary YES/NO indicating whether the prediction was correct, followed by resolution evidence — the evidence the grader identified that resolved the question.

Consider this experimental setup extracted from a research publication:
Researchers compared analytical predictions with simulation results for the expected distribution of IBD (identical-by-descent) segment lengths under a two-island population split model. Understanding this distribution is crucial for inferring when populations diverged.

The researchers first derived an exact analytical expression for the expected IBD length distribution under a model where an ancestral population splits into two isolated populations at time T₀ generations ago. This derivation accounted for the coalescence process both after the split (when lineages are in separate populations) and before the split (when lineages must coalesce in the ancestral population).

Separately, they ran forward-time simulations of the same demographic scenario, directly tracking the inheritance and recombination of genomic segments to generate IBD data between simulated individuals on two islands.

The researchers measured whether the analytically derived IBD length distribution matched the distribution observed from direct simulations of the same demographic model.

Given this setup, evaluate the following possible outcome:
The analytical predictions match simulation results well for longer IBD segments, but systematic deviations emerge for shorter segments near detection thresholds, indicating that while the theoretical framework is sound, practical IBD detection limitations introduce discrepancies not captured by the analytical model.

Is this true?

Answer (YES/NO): NO